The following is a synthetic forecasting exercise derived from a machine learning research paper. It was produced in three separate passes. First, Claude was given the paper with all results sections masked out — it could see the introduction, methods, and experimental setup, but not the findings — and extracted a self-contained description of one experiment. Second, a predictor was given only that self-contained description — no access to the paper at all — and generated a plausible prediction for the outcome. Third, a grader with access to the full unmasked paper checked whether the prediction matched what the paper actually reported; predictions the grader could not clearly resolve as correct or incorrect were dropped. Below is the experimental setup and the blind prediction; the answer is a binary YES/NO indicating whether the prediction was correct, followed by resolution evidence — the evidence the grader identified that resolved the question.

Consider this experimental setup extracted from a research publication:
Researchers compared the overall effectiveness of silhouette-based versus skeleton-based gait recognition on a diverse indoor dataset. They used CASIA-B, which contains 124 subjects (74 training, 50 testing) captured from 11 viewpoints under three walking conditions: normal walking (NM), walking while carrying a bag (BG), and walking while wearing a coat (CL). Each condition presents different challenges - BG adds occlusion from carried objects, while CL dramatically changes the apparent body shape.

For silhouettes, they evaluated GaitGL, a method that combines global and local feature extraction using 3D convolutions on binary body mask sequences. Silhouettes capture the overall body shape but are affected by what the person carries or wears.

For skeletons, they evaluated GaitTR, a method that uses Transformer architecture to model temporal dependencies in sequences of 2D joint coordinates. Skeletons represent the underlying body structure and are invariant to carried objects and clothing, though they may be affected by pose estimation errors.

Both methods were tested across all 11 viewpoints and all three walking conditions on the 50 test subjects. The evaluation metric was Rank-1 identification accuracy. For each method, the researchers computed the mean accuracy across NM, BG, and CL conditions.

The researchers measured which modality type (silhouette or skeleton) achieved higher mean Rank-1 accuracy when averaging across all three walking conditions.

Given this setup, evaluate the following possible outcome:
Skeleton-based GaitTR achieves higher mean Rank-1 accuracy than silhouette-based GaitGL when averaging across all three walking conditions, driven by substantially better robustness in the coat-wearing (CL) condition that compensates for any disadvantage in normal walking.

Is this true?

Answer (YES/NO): NO